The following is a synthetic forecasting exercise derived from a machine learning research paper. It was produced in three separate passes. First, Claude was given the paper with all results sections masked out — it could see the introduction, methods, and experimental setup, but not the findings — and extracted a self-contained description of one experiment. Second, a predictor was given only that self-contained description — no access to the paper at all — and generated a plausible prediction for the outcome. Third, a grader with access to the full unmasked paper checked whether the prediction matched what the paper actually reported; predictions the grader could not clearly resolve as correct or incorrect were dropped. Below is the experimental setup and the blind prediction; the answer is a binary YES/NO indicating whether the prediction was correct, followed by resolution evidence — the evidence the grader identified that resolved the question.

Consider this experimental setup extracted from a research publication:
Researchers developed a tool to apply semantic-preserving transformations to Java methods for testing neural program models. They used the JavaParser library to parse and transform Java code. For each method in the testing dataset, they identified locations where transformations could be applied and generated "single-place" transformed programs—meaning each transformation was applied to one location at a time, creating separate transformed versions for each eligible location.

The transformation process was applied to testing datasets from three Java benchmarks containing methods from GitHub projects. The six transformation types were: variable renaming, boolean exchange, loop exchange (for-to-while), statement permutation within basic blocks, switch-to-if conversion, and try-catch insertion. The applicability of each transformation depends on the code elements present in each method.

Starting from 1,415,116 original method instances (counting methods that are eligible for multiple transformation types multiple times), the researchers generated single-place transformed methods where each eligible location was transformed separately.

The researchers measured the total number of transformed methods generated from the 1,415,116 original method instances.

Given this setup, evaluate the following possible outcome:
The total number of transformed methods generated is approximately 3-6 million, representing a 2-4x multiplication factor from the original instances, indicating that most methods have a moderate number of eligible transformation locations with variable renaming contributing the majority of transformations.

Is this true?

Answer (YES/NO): NO